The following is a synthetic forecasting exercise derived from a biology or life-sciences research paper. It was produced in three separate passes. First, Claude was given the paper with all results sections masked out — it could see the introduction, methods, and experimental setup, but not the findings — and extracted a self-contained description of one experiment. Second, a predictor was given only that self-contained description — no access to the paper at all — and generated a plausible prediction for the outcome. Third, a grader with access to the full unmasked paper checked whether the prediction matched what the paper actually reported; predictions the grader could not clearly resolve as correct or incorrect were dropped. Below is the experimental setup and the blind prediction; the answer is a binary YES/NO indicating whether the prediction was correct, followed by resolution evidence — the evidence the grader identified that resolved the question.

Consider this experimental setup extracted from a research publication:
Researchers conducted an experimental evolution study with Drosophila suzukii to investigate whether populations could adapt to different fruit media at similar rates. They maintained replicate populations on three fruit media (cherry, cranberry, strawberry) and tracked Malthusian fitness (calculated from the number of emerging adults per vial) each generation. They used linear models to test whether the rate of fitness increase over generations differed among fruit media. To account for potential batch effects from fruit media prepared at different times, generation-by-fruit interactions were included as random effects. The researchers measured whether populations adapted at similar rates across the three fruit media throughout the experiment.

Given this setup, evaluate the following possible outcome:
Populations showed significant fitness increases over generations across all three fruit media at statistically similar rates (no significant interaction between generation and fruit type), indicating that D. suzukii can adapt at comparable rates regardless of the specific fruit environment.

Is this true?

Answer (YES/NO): YES